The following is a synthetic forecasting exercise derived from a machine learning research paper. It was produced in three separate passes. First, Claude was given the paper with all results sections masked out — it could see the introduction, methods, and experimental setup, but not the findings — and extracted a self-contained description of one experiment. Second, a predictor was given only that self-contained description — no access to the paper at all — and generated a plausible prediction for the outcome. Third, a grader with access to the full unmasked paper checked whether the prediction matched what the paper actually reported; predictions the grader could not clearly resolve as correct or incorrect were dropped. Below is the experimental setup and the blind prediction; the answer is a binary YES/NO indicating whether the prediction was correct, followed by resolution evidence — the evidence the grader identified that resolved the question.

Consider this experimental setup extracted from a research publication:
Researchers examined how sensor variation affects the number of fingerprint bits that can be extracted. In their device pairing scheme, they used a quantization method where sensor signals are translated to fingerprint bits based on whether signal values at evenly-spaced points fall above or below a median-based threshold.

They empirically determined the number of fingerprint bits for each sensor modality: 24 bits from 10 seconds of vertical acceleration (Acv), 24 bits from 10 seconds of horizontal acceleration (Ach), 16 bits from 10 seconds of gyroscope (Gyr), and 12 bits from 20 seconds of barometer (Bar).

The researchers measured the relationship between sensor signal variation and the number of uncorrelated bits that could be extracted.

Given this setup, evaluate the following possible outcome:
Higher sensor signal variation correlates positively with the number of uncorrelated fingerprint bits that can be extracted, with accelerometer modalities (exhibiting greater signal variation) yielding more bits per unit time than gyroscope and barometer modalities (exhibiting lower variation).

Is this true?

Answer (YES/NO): YES